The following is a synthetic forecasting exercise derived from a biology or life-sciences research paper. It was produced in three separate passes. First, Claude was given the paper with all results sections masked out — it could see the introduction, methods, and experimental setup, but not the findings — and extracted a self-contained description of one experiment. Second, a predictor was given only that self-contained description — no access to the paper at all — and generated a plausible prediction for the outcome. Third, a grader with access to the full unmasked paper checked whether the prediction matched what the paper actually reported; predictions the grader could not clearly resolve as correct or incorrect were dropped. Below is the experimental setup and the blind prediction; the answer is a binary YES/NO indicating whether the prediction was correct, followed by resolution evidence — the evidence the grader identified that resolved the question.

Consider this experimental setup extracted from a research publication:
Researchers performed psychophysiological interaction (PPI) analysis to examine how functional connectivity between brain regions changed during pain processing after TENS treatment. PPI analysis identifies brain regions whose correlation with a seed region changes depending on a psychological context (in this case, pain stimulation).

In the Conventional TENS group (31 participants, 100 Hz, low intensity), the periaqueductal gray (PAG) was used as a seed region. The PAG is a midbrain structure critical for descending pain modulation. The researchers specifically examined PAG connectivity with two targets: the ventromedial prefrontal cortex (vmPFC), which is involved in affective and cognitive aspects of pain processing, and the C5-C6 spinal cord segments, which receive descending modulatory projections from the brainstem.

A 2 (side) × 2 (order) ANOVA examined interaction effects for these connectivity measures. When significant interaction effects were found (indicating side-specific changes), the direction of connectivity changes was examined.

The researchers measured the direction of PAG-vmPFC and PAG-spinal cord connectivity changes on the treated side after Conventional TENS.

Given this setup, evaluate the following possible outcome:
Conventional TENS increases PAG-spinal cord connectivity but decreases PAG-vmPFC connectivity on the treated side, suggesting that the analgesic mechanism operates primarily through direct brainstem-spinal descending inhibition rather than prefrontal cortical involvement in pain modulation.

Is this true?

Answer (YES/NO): NO